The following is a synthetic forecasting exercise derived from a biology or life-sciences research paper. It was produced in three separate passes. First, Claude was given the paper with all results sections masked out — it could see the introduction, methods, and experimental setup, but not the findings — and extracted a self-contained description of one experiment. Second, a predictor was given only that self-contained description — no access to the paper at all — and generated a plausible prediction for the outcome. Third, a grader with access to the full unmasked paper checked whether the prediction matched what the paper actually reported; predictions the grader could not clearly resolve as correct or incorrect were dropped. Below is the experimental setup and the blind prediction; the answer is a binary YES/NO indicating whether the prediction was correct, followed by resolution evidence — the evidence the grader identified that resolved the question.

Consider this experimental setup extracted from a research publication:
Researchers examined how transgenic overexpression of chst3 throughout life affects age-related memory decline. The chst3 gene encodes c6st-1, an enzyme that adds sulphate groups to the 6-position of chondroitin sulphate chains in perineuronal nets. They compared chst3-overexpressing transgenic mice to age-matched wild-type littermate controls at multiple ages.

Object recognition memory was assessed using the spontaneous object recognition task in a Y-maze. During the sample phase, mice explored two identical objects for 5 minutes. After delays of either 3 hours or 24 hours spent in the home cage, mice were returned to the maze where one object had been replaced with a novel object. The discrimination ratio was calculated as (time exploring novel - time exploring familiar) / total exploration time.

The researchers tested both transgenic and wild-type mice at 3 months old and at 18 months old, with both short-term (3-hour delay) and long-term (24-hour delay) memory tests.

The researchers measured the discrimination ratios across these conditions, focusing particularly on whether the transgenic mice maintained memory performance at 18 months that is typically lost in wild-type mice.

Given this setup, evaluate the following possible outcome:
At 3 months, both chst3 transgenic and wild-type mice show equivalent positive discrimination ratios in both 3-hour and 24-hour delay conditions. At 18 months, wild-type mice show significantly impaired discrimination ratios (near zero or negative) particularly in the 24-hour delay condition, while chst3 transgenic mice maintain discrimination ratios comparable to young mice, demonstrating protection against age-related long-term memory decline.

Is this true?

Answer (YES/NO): NO